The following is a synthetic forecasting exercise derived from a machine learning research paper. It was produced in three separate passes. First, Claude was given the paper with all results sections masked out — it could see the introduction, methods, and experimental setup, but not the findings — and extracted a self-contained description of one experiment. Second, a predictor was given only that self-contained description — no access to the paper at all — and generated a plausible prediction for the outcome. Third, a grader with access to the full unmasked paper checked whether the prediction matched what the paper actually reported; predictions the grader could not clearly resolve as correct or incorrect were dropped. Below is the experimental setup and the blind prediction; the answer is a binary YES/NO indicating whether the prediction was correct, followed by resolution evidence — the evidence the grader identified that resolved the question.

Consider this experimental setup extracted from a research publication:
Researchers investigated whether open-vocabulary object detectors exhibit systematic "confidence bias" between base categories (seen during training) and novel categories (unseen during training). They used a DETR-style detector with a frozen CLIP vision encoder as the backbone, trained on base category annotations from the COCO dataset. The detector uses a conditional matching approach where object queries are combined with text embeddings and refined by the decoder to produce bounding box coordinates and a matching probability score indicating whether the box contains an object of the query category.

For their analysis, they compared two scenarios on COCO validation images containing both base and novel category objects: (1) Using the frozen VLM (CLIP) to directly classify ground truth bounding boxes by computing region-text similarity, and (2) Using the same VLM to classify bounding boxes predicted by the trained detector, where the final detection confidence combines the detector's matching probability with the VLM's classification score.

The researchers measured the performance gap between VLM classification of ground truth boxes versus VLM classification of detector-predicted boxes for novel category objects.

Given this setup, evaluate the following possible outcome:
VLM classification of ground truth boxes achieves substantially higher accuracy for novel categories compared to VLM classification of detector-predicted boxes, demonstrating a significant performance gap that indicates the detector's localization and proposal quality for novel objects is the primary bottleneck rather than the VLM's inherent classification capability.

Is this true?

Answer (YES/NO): NO